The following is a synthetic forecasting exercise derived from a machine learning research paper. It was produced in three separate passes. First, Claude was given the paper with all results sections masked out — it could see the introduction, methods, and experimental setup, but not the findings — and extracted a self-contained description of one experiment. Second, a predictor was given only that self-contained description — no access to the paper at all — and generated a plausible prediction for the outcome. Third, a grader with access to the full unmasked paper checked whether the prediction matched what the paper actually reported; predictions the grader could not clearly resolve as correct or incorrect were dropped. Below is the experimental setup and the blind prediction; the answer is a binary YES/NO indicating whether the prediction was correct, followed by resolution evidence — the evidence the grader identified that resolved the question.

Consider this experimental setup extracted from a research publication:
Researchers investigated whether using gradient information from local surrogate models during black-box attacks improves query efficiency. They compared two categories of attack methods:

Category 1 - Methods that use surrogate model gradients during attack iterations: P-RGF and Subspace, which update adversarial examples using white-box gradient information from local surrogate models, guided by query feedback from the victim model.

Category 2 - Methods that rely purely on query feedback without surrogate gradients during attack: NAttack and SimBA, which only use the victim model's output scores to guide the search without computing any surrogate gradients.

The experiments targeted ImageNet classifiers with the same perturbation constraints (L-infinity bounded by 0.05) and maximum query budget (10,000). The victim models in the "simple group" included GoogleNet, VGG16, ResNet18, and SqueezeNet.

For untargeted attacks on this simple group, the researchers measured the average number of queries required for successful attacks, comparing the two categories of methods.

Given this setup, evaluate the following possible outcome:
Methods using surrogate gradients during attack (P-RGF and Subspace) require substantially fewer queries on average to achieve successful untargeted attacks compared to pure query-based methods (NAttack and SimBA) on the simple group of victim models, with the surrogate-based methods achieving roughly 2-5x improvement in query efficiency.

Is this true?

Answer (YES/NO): NO